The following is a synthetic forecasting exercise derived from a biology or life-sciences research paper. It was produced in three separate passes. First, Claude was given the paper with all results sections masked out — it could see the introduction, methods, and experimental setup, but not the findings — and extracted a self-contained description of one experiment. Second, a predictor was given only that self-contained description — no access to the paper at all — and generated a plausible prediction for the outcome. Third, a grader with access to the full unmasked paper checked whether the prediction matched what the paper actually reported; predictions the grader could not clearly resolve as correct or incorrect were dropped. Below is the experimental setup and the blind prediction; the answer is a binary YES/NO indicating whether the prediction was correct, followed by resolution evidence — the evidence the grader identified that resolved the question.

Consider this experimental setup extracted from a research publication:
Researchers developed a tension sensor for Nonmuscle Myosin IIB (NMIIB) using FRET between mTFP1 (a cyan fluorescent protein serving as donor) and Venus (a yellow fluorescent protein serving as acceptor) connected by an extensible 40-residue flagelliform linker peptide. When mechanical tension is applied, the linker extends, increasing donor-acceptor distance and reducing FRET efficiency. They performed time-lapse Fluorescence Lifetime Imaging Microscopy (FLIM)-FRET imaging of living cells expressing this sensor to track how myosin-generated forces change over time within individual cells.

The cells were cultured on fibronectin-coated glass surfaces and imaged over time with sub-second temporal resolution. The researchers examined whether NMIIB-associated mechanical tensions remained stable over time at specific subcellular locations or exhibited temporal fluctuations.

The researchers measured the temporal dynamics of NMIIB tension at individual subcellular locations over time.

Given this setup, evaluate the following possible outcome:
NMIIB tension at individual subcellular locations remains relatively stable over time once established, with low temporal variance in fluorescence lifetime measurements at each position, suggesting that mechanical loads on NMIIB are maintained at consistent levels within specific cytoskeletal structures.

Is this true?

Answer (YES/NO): NO